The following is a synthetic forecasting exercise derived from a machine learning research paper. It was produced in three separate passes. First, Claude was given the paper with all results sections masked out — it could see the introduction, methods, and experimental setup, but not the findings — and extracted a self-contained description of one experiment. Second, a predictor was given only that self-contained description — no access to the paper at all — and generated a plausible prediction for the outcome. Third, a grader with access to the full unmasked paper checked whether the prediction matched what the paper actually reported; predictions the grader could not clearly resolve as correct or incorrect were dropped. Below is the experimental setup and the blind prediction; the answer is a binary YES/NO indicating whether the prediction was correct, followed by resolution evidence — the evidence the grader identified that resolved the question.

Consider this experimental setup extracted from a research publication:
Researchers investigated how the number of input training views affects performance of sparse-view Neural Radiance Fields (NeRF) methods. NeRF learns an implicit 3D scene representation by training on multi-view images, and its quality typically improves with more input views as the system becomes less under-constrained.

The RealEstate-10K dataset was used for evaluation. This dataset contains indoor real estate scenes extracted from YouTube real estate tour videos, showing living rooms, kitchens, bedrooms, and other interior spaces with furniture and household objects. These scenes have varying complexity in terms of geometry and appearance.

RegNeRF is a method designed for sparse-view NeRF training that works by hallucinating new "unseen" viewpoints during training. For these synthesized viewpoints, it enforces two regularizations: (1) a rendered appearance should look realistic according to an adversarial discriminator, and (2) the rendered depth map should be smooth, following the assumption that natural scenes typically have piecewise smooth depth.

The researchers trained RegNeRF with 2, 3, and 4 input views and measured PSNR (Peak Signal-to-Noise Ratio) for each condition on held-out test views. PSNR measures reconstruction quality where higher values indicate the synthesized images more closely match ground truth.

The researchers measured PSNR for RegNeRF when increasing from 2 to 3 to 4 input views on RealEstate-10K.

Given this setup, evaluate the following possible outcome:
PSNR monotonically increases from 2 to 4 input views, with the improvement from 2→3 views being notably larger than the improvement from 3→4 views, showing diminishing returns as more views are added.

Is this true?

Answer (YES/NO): YES